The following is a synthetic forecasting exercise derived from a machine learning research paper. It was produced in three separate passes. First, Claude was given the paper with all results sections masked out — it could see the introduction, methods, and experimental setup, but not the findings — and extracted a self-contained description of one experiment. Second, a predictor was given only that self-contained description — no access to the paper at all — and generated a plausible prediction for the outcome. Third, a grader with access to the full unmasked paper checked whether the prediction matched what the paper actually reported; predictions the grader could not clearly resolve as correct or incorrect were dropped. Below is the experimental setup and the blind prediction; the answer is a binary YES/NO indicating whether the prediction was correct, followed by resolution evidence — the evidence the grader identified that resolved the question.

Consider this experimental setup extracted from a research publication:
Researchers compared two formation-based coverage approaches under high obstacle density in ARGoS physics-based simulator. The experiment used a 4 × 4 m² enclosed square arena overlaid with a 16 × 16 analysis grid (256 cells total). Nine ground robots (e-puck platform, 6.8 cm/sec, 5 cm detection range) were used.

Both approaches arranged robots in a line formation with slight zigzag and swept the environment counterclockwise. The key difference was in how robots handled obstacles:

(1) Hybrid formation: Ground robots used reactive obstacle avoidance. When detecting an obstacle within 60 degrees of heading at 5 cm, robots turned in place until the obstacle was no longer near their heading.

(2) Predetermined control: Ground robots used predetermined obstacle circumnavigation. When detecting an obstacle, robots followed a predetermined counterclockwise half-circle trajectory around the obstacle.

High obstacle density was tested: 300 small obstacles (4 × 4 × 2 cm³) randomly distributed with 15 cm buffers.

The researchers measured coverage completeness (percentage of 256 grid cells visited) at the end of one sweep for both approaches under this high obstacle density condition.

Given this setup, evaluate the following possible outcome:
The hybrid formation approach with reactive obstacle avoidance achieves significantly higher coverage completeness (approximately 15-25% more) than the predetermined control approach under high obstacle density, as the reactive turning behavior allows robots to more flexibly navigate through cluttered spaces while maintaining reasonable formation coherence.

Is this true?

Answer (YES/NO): NO